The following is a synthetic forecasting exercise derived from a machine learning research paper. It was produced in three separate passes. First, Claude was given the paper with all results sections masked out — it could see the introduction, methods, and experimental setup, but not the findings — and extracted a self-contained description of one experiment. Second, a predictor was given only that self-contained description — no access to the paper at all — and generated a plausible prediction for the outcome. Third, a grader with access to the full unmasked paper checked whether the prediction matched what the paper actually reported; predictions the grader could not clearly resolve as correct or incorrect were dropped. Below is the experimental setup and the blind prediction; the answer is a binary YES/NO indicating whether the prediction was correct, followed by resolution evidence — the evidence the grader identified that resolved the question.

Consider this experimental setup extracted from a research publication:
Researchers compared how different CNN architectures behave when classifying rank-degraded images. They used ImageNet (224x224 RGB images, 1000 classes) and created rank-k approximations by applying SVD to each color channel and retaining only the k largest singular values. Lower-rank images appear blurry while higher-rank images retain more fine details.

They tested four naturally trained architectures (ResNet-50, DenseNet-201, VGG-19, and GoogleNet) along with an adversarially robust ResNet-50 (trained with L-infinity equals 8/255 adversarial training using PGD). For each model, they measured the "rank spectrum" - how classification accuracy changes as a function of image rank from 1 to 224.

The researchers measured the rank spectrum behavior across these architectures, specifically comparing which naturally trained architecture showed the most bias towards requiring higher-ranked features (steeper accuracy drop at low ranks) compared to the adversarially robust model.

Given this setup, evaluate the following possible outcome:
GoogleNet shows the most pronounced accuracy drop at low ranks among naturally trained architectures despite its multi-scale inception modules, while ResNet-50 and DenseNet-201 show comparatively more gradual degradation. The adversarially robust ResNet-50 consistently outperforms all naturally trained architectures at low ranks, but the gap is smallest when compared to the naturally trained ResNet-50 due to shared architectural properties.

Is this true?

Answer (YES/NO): NO